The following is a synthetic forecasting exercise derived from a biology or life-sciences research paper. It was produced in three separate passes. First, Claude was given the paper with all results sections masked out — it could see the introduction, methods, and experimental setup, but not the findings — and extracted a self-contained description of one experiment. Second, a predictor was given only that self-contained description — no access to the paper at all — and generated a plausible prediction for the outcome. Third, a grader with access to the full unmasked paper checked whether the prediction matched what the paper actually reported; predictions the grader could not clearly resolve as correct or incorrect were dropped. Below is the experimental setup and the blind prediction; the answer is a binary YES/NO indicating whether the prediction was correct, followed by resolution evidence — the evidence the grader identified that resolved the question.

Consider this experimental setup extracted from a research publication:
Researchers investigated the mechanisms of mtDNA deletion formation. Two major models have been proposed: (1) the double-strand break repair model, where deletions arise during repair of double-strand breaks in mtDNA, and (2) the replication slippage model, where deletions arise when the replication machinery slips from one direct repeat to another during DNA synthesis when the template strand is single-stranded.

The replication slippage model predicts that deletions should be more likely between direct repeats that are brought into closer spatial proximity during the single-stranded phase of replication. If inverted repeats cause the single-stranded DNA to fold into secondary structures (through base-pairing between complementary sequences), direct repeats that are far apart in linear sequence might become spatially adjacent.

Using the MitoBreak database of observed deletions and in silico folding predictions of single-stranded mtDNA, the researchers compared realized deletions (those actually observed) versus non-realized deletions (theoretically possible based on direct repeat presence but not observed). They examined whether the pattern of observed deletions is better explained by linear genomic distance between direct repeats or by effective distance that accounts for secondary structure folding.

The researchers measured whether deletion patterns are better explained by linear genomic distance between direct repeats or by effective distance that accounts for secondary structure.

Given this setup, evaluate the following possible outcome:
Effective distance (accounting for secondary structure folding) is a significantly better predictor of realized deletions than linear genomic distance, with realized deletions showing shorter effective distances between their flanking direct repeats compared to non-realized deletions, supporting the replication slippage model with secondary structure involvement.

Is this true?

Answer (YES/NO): YES